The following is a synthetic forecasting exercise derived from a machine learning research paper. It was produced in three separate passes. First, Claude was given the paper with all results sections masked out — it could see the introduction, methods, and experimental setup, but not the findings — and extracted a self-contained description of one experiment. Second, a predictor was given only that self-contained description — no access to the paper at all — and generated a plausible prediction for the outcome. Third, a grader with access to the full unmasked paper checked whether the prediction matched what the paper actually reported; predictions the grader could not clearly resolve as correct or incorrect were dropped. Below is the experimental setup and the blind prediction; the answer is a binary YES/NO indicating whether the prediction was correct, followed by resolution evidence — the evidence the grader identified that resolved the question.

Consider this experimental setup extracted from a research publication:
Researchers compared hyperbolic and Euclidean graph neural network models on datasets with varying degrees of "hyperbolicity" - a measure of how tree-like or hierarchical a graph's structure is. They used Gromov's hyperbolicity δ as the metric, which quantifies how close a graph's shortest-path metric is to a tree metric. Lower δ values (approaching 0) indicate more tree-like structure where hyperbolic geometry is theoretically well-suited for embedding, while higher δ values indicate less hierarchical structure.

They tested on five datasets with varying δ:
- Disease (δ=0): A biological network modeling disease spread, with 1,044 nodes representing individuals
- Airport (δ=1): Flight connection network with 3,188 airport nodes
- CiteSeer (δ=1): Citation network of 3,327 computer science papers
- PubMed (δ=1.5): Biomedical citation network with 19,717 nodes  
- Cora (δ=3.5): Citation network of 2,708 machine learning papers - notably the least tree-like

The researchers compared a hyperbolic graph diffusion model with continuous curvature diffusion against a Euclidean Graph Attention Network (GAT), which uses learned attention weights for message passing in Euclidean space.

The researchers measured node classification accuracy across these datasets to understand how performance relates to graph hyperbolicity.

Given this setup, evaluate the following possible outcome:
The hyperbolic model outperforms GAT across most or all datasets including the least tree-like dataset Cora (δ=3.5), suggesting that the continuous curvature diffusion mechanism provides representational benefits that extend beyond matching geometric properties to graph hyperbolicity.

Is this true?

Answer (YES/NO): NO